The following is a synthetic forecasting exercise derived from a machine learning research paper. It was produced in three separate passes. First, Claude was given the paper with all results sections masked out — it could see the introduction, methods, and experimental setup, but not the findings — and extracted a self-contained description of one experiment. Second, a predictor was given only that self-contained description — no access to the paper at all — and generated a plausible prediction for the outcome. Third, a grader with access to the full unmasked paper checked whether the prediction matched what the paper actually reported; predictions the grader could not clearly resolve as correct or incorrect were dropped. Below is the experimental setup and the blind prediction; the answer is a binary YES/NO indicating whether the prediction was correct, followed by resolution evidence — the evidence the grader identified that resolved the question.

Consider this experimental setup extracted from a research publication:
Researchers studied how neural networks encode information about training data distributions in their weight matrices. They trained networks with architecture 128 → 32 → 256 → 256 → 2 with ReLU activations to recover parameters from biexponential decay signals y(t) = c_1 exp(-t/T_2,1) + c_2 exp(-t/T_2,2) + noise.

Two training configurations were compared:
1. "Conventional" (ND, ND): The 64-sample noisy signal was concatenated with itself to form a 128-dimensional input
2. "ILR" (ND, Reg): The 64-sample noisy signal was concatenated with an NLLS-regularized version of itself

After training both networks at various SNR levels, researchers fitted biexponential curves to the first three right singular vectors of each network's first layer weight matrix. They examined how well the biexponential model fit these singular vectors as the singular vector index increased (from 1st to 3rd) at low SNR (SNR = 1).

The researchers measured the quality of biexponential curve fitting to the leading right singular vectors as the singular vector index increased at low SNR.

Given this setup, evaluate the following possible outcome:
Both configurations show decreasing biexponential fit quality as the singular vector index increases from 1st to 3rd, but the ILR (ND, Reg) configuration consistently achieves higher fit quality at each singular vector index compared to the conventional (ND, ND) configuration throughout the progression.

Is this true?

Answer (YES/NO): YES